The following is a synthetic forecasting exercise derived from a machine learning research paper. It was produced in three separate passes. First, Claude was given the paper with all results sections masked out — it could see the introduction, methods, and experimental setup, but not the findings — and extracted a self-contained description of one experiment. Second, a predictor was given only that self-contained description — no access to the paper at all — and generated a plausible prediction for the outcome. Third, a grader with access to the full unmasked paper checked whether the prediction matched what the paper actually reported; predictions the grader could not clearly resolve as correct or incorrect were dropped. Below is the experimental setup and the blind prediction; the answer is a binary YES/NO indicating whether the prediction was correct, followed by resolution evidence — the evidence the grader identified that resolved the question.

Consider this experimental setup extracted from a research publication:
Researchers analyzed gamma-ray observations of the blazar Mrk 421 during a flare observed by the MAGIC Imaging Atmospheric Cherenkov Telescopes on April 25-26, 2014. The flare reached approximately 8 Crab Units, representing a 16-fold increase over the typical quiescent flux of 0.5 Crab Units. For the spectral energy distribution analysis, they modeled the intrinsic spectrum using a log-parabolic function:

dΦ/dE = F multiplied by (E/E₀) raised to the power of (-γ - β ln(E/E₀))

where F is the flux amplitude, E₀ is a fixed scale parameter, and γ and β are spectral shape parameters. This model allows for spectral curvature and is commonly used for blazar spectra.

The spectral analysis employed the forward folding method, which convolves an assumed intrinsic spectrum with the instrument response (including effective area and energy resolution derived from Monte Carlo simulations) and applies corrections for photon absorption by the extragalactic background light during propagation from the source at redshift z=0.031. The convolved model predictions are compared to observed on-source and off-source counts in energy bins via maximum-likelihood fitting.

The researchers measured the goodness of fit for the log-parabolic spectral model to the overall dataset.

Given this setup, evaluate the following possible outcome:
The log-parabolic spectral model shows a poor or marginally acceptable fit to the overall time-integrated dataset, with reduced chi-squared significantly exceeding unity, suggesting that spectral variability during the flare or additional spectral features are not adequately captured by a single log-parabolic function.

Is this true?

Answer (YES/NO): NO